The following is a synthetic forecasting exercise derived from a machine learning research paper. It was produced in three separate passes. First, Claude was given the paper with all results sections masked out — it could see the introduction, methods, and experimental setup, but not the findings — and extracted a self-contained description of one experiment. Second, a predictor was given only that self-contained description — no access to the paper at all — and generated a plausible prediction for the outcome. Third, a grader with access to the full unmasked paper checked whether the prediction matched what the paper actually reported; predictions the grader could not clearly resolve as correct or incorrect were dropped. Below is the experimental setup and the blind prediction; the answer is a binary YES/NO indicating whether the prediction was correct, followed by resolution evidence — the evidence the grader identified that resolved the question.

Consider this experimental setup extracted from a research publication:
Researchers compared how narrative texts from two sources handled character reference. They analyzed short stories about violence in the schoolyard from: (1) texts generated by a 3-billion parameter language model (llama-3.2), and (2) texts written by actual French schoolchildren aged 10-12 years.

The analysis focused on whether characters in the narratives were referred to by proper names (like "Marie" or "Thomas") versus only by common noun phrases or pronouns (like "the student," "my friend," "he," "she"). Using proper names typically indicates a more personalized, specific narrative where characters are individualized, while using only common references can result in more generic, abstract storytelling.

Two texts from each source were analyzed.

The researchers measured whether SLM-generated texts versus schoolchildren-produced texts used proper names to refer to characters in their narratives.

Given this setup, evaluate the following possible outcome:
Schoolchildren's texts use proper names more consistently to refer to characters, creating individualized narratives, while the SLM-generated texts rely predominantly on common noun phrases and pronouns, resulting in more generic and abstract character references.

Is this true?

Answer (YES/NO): NO